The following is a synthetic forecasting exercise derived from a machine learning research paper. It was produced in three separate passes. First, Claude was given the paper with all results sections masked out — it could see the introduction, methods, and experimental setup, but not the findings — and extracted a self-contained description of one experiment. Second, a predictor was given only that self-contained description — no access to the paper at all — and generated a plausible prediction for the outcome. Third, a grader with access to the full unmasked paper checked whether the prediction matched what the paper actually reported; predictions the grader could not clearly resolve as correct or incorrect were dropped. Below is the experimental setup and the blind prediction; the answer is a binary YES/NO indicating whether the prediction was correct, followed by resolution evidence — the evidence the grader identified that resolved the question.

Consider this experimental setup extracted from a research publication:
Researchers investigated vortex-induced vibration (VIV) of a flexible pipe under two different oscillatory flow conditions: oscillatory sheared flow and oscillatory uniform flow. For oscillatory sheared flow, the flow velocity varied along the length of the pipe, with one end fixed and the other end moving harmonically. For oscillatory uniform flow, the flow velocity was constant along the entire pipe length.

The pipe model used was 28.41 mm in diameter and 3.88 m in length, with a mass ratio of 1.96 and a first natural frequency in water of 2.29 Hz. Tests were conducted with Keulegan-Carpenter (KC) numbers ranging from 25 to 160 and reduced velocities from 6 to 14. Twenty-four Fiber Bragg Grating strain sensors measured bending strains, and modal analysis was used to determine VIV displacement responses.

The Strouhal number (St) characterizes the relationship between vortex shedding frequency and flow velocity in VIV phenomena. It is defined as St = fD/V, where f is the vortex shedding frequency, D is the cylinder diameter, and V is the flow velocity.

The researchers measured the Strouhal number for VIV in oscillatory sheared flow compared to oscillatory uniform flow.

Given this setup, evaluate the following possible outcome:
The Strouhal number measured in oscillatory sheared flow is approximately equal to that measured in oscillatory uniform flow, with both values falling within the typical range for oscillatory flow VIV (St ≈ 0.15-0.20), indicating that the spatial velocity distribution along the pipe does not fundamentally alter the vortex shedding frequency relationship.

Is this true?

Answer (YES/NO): NO